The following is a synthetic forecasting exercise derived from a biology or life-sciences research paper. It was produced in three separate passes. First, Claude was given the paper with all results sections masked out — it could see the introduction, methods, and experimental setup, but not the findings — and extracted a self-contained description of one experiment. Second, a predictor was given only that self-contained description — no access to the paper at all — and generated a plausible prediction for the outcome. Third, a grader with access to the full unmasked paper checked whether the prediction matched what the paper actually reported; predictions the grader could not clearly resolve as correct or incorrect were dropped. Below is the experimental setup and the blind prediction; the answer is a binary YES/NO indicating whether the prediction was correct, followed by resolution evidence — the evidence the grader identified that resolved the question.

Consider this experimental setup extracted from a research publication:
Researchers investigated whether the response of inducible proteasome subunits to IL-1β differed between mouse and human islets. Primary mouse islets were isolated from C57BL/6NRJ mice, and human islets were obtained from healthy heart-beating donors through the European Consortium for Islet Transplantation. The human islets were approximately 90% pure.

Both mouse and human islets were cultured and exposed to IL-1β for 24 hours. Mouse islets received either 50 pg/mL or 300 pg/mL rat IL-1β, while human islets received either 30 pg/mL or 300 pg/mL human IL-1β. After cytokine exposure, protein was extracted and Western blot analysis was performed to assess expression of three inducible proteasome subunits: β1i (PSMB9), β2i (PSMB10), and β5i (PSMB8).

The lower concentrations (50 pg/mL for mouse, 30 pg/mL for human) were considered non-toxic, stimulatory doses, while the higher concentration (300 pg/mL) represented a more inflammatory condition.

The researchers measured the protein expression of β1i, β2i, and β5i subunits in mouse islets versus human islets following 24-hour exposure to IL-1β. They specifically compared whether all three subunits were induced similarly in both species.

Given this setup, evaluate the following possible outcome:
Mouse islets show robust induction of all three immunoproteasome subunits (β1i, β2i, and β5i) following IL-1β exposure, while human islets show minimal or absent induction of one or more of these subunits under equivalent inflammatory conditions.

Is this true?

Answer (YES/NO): YES